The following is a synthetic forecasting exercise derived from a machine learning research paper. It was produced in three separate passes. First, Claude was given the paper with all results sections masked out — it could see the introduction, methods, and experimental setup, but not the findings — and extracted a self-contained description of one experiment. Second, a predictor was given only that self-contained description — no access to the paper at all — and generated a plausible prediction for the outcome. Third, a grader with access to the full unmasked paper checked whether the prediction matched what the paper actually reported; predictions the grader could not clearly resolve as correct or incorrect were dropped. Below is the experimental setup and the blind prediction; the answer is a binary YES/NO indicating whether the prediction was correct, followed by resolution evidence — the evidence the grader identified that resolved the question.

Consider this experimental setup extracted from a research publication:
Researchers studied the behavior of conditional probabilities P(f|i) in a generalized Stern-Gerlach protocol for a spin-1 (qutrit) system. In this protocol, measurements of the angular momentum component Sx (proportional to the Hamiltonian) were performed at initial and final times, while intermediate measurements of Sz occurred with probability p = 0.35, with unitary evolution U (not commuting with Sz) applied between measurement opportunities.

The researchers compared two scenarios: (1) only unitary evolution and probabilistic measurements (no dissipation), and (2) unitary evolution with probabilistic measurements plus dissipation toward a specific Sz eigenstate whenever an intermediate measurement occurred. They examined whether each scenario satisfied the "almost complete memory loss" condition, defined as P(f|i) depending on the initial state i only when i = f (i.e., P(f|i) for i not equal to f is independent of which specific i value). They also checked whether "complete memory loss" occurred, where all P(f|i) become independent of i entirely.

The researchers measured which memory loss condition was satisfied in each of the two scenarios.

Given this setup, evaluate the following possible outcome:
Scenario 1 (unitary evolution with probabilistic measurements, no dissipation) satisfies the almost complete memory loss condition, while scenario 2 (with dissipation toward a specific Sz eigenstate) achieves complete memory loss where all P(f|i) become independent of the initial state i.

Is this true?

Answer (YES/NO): NO